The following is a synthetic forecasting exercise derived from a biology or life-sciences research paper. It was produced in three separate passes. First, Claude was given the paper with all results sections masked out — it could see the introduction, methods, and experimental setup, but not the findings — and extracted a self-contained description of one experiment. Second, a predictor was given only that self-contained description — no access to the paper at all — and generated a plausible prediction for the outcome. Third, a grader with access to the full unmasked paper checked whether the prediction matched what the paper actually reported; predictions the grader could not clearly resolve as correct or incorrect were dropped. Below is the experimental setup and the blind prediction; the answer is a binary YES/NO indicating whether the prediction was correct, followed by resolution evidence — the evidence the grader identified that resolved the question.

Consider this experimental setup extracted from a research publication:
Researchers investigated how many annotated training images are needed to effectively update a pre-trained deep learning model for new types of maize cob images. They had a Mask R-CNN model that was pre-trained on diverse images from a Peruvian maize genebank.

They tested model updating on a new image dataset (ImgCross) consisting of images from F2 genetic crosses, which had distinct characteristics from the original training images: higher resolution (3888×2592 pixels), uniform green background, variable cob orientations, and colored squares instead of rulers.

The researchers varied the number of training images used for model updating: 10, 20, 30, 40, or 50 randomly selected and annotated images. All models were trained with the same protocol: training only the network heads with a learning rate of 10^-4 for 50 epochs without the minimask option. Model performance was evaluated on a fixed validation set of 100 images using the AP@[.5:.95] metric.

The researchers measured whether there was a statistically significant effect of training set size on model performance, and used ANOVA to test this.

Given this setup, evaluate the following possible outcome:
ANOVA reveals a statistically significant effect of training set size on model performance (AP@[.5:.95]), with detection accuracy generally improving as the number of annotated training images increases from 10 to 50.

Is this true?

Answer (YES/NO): NO